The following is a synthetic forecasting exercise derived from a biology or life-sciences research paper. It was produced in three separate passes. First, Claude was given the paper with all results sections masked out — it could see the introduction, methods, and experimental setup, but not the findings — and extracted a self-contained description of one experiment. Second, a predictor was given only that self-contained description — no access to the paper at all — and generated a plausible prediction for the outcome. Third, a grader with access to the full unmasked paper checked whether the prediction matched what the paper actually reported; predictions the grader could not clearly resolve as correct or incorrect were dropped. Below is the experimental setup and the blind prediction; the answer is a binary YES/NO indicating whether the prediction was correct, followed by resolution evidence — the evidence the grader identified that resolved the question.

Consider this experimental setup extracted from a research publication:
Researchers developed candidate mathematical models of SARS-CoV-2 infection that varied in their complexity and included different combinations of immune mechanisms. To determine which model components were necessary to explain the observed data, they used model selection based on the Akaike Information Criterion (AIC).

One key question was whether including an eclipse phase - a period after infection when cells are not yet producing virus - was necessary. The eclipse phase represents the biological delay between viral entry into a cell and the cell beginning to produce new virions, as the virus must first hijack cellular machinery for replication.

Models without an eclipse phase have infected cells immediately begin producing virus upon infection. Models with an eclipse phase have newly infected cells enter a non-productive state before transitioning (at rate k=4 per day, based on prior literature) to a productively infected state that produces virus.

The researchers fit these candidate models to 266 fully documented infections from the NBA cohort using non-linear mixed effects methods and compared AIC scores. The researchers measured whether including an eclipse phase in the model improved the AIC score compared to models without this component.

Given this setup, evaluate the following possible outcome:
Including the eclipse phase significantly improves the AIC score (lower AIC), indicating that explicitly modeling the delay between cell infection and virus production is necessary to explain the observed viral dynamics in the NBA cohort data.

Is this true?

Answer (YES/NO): YES